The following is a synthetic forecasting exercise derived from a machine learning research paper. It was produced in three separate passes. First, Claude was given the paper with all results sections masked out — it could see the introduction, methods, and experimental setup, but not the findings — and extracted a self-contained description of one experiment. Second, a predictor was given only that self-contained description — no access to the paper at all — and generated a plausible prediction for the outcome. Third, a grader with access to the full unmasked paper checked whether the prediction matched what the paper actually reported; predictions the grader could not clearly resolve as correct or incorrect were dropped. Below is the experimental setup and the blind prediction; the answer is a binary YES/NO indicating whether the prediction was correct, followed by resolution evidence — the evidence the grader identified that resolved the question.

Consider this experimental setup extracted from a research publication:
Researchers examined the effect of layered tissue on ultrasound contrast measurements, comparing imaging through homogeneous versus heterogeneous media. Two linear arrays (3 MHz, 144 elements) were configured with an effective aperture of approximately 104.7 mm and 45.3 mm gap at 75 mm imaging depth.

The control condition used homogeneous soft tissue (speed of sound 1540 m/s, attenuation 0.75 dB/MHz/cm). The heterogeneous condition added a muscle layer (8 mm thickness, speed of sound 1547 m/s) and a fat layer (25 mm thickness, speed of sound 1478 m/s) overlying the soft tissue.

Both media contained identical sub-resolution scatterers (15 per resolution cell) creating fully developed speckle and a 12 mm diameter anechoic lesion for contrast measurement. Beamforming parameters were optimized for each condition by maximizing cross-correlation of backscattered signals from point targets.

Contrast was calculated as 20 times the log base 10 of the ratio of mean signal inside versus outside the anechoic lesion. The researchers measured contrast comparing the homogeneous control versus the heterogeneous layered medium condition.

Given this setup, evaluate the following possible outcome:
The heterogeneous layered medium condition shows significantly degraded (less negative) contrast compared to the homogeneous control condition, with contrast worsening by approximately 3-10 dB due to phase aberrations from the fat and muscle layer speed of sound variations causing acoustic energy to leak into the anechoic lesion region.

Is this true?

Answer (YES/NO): NO